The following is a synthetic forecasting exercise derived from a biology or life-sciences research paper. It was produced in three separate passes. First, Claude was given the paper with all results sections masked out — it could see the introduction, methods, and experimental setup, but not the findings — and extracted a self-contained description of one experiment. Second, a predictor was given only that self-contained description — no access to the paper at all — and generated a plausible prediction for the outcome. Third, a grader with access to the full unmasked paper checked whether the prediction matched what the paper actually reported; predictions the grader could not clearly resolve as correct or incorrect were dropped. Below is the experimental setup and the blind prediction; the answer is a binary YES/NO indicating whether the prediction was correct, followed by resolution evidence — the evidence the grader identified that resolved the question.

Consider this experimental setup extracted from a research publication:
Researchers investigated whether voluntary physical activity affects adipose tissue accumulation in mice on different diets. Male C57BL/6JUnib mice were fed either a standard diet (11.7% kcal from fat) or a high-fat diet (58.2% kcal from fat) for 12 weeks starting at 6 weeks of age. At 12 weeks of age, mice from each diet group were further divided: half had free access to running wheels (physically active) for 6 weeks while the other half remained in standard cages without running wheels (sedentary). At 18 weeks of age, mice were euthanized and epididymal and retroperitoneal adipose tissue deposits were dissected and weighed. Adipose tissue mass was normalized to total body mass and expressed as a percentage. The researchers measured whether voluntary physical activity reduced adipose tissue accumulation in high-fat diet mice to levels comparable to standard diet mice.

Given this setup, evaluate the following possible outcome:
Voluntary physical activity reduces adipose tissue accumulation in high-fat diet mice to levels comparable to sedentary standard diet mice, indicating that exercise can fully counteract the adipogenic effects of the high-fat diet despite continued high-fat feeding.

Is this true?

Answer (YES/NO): NO